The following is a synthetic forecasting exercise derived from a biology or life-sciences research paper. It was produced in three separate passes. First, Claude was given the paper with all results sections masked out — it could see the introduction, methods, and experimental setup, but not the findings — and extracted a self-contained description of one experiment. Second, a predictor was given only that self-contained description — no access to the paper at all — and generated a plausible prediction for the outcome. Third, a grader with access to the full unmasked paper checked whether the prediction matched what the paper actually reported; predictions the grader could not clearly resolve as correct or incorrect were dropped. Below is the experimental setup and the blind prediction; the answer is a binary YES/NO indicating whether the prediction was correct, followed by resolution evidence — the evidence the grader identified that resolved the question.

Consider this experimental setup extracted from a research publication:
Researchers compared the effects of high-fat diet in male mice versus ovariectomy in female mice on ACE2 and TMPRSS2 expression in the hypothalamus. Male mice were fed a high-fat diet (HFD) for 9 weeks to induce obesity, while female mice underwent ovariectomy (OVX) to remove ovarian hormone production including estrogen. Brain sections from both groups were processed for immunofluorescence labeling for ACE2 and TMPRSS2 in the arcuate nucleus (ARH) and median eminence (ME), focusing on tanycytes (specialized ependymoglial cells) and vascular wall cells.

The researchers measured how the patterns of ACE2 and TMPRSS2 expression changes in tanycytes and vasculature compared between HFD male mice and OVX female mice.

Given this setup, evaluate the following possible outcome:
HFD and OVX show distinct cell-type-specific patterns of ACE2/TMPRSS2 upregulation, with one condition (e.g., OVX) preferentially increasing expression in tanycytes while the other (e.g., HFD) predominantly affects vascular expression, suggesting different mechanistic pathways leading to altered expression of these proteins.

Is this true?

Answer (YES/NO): NO